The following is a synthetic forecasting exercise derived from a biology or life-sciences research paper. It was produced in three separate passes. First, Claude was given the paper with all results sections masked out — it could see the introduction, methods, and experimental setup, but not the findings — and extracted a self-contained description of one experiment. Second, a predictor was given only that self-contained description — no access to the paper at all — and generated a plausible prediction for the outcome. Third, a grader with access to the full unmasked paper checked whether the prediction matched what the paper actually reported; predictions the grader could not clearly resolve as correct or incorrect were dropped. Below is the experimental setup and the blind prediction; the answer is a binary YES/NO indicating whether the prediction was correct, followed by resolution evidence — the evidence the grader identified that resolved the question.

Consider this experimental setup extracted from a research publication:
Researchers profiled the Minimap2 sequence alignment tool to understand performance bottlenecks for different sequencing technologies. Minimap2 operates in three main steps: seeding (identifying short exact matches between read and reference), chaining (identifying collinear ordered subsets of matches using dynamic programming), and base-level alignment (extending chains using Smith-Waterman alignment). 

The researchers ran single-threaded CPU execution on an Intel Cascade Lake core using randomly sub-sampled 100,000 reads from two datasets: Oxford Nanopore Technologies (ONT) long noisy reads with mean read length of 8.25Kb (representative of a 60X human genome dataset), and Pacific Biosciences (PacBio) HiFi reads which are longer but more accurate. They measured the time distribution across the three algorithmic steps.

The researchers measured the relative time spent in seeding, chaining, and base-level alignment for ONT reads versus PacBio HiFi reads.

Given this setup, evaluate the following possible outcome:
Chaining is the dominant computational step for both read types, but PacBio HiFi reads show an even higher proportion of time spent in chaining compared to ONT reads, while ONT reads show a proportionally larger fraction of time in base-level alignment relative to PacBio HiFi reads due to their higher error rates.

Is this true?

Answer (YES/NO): NO